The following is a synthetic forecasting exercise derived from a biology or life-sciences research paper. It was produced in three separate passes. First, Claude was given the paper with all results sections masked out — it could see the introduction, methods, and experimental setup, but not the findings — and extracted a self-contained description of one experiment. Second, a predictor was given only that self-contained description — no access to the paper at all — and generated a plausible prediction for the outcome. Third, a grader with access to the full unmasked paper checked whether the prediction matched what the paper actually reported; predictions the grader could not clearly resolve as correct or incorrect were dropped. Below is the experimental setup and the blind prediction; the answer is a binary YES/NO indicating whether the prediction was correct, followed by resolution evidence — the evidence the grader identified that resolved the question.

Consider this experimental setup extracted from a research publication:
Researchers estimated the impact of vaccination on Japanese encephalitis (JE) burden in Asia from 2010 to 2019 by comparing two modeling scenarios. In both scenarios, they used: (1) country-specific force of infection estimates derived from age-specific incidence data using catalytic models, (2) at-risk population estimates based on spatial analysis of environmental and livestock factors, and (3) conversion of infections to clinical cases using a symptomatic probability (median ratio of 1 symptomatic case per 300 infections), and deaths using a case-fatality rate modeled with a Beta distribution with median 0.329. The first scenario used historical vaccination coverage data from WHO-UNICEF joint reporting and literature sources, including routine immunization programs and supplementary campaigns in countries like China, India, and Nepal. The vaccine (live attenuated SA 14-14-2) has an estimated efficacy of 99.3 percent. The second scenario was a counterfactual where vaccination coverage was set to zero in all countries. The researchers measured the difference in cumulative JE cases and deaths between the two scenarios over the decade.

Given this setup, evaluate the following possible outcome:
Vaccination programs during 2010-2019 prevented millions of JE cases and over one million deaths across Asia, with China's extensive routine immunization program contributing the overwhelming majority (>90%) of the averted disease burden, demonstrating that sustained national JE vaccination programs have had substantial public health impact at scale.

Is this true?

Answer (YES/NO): NO